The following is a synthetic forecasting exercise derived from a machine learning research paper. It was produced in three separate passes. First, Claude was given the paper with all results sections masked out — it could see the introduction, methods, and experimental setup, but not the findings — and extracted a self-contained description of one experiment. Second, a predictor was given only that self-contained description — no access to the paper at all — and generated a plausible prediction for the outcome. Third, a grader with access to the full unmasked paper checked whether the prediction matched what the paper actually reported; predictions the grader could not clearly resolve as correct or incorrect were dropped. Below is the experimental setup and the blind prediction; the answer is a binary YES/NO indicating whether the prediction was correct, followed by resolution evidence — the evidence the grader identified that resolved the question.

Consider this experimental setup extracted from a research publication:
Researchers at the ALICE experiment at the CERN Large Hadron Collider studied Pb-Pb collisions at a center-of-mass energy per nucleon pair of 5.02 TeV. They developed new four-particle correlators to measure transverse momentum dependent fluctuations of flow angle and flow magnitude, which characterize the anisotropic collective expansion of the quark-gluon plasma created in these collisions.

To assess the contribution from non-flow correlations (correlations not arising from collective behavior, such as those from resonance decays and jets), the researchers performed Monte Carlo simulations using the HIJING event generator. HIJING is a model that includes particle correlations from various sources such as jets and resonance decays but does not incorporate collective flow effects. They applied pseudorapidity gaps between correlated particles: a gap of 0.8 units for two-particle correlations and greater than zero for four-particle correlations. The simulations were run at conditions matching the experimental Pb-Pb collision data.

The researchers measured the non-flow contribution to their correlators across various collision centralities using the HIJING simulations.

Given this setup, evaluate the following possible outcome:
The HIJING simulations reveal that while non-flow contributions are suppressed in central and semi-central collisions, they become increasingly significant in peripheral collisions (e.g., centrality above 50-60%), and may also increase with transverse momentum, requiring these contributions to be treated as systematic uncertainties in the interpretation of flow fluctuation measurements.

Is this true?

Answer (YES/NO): NO